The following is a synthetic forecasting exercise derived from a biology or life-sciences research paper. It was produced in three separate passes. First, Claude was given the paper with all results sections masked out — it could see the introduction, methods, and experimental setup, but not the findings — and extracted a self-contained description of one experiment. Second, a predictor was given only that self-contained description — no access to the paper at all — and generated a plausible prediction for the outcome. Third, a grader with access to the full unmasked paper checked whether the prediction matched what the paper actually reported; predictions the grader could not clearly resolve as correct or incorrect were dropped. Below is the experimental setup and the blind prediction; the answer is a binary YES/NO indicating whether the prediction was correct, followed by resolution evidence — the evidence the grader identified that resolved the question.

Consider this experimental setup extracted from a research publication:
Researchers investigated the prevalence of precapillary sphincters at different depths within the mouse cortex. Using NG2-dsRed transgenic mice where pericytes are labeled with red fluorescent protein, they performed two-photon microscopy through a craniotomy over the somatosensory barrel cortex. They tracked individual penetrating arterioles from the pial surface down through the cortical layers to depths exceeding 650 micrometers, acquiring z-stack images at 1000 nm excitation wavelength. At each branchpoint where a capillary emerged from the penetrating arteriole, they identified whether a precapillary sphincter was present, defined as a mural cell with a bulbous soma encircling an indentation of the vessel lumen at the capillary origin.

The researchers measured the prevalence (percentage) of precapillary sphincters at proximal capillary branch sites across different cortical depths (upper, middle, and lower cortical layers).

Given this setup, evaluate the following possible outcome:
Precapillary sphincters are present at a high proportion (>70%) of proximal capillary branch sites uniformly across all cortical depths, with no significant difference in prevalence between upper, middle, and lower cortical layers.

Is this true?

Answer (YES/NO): NO